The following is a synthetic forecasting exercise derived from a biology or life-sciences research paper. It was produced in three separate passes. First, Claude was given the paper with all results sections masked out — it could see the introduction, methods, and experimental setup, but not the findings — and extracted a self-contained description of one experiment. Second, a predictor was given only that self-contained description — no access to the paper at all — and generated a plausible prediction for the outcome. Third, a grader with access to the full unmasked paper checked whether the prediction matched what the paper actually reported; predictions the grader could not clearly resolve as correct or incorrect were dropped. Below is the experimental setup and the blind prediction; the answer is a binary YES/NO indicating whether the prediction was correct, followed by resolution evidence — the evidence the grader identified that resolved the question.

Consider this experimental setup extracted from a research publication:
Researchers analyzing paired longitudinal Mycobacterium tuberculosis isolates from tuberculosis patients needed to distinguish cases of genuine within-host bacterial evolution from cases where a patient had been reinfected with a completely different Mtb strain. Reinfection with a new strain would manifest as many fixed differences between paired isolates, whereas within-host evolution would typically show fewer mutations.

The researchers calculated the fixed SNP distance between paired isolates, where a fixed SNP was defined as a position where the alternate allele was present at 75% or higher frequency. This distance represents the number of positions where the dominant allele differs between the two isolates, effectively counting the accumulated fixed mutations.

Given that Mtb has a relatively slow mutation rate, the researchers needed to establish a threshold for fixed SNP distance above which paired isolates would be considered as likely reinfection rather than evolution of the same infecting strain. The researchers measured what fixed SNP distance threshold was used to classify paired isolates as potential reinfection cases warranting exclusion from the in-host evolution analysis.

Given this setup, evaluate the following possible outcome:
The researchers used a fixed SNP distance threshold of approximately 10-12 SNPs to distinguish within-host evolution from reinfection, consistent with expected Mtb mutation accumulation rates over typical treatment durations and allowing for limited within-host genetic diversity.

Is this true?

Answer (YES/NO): NO